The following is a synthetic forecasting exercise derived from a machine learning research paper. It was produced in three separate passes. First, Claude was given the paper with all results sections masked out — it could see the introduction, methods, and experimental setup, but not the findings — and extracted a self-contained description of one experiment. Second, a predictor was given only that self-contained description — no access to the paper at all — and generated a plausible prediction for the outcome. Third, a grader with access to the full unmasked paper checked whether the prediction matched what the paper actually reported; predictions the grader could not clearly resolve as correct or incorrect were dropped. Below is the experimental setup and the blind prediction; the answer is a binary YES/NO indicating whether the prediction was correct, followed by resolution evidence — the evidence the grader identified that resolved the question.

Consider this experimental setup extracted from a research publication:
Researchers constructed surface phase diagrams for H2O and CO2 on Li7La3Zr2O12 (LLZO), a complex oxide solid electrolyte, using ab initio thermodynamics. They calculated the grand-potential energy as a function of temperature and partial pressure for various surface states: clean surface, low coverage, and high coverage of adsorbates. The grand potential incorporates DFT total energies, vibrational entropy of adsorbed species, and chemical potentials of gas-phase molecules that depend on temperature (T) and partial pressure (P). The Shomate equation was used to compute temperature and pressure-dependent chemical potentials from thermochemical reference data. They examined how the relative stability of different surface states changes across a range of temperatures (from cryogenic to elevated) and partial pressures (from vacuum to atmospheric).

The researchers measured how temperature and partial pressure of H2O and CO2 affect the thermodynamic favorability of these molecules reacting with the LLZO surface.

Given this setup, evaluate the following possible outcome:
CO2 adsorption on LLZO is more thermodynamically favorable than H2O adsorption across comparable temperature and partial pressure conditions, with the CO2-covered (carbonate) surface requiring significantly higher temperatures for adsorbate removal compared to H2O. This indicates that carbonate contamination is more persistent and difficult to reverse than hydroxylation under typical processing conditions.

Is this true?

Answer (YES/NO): YES